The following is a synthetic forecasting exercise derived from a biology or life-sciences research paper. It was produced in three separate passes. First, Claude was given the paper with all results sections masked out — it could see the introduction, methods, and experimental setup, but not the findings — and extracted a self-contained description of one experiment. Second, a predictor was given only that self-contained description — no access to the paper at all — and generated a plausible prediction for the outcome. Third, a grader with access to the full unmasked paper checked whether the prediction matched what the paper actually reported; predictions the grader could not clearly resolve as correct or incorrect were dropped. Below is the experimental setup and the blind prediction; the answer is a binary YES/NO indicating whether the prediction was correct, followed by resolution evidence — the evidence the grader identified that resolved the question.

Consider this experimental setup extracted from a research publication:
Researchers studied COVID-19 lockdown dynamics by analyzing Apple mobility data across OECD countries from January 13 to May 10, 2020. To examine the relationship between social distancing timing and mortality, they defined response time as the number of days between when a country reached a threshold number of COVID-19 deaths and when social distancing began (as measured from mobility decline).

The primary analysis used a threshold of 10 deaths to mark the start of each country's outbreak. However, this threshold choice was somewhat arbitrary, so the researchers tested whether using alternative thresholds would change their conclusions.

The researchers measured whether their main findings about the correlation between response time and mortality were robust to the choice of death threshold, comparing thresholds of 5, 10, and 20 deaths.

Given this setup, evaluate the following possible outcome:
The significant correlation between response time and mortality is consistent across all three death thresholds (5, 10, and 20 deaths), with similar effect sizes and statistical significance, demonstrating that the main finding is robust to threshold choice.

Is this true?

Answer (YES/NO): YES